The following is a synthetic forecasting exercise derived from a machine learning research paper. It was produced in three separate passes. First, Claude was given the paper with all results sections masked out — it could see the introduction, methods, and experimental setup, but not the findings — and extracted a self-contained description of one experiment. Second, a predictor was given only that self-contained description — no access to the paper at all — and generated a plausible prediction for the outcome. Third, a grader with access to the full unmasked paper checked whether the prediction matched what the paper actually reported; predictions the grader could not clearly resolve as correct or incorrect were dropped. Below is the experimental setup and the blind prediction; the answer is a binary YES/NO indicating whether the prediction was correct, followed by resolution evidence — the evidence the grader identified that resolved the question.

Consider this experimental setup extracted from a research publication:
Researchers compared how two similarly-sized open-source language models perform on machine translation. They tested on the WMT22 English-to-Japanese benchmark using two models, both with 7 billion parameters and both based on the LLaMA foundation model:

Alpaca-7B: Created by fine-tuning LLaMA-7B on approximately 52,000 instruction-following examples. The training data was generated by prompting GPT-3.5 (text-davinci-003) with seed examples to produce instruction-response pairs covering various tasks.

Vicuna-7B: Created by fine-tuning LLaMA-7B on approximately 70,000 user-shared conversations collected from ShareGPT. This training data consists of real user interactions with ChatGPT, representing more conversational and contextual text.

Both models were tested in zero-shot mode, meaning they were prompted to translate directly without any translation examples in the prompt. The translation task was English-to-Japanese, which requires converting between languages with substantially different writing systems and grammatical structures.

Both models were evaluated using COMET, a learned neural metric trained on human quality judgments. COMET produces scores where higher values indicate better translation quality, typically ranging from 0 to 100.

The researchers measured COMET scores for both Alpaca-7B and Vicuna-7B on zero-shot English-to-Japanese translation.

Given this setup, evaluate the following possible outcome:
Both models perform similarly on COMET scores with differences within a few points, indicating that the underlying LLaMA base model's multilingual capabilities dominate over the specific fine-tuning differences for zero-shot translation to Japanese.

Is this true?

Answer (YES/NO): NO